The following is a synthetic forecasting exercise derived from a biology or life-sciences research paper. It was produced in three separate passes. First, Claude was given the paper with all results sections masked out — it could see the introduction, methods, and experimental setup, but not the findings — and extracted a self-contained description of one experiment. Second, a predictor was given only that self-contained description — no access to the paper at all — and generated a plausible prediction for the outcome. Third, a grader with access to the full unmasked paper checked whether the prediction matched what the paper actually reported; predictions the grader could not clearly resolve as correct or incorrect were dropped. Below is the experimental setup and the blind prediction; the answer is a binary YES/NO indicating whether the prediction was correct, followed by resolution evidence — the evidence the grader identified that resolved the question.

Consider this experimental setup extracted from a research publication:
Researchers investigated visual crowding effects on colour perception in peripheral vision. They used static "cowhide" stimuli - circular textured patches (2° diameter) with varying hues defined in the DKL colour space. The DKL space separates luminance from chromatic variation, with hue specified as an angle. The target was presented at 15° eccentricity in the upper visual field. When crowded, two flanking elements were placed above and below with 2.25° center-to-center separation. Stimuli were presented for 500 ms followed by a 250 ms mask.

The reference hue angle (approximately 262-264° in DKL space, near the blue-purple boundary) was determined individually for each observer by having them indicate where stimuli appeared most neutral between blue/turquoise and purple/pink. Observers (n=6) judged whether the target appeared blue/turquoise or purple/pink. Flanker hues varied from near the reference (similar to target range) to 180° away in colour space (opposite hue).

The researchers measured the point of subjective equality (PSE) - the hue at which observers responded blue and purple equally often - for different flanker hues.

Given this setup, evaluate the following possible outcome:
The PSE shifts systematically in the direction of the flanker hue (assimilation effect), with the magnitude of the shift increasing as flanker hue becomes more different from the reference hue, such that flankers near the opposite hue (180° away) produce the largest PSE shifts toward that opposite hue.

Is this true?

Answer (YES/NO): NO